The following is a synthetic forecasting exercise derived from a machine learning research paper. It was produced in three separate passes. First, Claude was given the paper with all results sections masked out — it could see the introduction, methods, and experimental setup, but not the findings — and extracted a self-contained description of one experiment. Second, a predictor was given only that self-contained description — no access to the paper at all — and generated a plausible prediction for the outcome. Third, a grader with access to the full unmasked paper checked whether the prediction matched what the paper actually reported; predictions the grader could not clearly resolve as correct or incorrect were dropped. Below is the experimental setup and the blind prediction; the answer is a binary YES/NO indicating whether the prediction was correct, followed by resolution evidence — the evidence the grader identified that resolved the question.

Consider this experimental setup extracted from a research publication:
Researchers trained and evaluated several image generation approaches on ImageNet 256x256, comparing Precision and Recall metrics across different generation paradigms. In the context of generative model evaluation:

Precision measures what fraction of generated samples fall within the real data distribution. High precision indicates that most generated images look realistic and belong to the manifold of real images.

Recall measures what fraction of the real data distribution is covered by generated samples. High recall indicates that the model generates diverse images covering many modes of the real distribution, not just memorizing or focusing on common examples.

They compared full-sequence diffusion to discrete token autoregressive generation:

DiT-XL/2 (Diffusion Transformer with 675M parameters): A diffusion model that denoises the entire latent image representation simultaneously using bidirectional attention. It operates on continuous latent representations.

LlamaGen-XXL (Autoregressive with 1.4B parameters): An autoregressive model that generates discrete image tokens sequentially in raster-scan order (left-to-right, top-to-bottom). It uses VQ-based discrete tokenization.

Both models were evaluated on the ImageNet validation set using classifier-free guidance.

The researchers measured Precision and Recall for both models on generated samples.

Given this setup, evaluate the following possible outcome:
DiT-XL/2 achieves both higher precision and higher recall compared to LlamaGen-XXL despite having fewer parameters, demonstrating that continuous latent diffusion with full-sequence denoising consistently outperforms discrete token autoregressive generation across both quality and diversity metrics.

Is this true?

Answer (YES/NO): NO